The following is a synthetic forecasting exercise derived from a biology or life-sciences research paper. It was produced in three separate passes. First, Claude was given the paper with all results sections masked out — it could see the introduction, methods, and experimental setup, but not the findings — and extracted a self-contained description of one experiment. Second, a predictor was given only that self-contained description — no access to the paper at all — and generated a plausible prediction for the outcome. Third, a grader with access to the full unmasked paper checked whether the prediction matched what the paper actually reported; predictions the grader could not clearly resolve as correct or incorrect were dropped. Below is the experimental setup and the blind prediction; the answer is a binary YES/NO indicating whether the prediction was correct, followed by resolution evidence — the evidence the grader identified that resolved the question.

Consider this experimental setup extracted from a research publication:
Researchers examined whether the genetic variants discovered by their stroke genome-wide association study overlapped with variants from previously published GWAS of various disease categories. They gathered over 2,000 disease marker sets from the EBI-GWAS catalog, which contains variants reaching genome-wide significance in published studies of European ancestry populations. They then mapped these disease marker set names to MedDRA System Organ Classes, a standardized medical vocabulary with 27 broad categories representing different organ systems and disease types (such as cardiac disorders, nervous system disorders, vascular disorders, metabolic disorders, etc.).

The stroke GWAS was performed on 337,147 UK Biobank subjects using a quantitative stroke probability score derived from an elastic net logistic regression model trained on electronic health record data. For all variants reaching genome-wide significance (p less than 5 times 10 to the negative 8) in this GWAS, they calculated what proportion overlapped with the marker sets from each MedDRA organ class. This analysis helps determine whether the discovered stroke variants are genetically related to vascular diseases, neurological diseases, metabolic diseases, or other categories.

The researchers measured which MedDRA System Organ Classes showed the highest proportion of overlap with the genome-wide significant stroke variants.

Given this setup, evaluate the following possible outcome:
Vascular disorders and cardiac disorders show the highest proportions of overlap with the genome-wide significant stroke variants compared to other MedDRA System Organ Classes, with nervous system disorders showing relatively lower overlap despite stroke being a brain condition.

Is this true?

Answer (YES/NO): NO